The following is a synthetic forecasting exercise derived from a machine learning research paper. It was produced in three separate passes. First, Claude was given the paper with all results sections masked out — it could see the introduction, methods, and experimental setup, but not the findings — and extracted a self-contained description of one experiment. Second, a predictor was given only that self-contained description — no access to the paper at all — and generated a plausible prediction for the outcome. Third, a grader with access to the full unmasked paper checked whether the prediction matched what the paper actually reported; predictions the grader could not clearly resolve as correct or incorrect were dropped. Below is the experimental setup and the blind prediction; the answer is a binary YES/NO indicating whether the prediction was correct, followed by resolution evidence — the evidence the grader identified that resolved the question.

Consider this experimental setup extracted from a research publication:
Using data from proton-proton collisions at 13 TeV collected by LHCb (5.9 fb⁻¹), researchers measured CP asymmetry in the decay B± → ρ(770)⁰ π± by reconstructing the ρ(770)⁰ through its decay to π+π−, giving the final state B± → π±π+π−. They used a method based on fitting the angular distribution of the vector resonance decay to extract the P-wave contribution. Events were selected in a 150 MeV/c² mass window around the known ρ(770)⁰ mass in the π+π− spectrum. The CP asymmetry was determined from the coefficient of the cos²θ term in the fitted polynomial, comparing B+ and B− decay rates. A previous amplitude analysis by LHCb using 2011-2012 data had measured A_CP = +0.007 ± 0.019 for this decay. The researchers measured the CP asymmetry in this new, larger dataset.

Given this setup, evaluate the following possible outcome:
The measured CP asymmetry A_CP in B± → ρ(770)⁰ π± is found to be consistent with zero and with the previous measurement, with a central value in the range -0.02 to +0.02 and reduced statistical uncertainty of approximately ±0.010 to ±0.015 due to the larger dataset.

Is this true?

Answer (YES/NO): NO